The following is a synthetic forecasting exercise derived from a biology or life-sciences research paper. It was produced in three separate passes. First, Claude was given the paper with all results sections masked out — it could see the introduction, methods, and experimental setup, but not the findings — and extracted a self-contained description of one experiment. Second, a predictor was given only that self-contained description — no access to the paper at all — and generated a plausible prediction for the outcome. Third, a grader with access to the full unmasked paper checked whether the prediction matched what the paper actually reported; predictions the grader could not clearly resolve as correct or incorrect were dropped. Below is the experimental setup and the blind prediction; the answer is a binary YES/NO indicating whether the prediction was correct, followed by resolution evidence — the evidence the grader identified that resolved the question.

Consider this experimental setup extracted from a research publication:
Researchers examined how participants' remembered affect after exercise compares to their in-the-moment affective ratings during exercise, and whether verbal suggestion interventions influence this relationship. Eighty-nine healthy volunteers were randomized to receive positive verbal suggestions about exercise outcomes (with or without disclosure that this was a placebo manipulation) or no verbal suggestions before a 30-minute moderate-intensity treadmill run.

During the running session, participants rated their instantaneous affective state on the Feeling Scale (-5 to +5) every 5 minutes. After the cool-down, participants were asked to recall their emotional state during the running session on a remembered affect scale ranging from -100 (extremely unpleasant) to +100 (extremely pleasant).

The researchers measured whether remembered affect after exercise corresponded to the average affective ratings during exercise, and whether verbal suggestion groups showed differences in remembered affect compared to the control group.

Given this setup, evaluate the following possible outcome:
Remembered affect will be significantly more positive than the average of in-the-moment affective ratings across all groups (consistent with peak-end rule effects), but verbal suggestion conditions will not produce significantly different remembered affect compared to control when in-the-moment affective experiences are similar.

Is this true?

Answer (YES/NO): NO